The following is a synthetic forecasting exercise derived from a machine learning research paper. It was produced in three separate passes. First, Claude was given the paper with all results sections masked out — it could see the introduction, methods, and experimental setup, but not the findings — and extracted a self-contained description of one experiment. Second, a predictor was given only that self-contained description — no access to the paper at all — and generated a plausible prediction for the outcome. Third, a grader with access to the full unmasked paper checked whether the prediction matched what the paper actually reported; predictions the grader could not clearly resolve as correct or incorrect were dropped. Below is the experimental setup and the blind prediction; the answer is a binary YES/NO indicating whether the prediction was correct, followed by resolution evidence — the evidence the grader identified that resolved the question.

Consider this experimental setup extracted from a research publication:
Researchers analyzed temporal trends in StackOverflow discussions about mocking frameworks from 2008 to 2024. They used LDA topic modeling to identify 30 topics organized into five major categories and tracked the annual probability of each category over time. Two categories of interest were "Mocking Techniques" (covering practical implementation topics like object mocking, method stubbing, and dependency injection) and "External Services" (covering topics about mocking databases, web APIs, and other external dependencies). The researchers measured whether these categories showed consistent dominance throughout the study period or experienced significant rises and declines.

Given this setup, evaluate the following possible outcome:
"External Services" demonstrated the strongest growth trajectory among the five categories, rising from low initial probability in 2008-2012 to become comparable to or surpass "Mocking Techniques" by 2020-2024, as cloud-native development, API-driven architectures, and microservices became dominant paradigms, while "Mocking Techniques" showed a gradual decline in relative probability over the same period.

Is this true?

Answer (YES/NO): NO